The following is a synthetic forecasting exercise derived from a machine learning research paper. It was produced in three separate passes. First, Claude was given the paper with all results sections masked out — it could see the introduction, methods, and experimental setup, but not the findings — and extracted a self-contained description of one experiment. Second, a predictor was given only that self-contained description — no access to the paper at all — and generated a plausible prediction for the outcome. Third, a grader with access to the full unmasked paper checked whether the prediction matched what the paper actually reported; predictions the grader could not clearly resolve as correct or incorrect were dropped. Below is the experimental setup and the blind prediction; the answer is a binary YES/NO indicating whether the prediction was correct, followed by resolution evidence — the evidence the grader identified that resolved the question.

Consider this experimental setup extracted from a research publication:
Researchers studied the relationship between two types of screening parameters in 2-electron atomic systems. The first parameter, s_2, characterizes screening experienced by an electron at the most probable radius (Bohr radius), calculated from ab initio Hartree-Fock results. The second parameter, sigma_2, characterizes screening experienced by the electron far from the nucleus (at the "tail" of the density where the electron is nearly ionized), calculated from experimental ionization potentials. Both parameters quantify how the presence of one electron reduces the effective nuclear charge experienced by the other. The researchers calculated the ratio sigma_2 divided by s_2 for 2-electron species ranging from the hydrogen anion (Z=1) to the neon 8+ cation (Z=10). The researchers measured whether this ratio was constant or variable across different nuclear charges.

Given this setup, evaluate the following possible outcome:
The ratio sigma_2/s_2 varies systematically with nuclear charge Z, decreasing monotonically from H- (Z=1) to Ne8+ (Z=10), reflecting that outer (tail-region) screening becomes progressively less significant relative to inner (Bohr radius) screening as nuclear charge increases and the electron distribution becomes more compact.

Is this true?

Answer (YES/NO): NO